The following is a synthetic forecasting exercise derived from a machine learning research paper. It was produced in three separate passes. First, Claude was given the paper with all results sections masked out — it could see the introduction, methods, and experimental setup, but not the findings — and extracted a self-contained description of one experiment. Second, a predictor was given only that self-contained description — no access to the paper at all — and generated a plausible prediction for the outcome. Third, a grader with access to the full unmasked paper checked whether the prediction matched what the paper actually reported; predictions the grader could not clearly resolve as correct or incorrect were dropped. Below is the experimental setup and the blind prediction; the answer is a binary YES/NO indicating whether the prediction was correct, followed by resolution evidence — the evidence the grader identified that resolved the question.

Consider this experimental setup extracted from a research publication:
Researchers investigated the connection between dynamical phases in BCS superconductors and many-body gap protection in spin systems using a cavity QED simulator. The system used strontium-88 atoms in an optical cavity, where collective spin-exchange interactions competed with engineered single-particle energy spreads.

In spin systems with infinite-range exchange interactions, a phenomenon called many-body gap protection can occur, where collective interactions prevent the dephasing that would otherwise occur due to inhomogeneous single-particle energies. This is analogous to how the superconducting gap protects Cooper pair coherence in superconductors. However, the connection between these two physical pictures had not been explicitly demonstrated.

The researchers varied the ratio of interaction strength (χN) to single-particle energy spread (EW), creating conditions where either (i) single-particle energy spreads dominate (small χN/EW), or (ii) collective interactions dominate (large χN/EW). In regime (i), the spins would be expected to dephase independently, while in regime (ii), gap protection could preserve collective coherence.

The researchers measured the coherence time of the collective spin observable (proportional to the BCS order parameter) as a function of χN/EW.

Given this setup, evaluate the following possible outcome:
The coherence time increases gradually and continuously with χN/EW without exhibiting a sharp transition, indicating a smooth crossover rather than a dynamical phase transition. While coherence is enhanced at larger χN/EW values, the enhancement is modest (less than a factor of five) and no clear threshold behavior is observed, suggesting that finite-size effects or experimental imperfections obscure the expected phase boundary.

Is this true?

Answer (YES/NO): NO